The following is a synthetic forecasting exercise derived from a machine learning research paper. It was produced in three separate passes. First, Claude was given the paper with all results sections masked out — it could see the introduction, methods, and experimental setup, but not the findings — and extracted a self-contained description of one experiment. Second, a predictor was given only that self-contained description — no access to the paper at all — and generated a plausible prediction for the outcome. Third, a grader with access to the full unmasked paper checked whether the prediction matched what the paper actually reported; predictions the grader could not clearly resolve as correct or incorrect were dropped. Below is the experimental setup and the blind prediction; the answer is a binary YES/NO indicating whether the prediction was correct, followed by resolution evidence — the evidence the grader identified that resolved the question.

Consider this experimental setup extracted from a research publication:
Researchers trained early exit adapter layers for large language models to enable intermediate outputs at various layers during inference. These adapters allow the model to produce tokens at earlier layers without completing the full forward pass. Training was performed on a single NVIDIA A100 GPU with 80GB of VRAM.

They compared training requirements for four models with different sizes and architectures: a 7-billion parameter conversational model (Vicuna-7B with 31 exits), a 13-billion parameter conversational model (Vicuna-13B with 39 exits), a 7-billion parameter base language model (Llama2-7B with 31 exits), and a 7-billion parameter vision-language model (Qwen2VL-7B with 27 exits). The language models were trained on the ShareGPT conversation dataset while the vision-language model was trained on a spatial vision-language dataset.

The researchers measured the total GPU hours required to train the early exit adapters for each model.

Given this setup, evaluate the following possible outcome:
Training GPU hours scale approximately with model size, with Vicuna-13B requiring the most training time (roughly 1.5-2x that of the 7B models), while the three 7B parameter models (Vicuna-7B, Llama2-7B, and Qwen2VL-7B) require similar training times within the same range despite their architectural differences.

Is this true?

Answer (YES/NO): NO